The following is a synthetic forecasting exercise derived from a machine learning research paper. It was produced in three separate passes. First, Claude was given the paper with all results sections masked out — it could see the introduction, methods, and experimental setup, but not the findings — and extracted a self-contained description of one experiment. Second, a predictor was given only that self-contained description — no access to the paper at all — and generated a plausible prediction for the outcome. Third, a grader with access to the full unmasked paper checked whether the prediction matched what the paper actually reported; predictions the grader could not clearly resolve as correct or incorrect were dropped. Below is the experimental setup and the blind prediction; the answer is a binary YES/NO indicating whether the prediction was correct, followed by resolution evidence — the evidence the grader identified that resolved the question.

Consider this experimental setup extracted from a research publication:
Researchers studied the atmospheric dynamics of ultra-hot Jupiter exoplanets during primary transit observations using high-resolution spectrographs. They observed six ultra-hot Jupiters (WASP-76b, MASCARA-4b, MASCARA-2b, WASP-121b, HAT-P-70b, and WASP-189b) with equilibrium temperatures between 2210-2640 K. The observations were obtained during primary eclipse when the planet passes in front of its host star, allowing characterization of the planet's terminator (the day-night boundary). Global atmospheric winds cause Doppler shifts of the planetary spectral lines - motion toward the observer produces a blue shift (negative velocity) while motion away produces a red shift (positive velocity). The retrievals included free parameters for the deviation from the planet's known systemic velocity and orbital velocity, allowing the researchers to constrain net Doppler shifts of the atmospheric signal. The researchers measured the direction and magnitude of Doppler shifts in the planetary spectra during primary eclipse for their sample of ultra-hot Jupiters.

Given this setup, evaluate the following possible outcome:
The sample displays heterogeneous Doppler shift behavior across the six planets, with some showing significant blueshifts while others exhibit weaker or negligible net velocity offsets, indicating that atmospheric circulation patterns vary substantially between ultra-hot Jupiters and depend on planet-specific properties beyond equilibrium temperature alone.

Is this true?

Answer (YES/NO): NO